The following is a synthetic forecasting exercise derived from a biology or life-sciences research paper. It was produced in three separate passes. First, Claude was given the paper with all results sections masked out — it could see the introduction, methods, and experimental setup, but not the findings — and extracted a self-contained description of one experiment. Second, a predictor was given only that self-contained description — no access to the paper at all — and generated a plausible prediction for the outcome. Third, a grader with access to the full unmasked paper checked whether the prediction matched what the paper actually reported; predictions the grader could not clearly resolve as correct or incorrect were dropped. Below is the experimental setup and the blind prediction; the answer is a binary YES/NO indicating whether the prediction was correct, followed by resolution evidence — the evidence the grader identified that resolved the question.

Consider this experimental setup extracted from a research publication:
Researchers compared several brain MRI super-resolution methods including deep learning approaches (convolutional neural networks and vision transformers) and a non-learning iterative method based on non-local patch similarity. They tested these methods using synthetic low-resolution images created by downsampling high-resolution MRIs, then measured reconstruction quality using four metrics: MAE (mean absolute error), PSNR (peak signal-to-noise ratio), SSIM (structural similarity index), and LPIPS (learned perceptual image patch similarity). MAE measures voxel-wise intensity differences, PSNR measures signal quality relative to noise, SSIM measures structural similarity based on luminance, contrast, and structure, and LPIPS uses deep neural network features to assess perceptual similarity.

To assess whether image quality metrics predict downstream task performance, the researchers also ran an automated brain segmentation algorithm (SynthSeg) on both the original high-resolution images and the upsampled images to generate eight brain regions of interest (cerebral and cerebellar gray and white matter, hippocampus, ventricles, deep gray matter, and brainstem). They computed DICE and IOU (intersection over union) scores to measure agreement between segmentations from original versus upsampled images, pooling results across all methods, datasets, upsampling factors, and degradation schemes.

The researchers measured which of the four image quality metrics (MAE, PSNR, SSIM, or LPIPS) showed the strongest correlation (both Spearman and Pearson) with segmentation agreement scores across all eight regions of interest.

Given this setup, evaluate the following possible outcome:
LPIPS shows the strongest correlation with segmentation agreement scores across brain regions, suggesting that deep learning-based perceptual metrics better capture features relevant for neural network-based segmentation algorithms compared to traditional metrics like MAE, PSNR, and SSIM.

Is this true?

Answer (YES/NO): YES